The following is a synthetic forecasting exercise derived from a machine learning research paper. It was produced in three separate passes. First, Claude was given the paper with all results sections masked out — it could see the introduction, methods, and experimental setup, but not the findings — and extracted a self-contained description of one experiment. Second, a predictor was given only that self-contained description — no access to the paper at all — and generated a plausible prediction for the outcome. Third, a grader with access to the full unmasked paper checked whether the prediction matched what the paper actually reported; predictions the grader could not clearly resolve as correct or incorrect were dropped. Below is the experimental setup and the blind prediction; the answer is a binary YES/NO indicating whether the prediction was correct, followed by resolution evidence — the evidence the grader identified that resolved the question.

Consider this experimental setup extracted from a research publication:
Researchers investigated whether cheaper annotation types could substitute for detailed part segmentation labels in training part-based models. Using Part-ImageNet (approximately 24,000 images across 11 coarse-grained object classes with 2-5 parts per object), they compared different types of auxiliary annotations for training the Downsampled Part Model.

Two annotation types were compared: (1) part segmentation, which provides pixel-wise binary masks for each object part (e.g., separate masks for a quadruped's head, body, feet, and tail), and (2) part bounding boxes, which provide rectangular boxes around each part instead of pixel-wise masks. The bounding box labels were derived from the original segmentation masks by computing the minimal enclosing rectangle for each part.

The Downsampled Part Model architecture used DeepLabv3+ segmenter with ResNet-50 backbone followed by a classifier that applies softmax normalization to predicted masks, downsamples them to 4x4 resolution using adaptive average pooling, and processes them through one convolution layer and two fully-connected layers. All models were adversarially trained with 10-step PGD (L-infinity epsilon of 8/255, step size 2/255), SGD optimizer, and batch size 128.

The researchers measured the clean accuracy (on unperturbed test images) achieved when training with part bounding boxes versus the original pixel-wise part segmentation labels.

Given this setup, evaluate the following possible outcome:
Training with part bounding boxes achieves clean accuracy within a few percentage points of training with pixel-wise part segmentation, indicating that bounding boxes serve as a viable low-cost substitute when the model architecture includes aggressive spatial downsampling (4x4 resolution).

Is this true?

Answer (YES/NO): YES